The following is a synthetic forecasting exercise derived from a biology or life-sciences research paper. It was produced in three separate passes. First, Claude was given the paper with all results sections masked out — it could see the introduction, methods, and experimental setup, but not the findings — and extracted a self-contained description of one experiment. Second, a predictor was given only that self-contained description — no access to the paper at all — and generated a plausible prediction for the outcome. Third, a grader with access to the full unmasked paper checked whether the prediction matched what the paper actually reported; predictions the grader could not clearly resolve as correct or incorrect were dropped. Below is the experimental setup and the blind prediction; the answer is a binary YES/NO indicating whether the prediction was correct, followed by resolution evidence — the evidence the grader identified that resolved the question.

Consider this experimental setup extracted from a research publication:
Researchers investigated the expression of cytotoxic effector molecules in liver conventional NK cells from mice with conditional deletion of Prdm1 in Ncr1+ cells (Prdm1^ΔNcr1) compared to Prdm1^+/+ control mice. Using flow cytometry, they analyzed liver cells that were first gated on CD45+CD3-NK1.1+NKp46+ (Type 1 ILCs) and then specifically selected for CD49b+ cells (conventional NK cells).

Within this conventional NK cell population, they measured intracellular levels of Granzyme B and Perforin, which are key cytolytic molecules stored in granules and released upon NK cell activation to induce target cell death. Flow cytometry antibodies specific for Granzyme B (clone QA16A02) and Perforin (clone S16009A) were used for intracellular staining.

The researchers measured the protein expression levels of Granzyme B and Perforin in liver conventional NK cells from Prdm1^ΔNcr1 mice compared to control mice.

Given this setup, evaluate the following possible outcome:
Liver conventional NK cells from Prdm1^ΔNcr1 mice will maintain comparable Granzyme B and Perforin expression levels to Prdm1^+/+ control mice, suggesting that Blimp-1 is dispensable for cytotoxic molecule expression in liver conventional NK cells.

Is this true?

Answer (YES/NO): NO